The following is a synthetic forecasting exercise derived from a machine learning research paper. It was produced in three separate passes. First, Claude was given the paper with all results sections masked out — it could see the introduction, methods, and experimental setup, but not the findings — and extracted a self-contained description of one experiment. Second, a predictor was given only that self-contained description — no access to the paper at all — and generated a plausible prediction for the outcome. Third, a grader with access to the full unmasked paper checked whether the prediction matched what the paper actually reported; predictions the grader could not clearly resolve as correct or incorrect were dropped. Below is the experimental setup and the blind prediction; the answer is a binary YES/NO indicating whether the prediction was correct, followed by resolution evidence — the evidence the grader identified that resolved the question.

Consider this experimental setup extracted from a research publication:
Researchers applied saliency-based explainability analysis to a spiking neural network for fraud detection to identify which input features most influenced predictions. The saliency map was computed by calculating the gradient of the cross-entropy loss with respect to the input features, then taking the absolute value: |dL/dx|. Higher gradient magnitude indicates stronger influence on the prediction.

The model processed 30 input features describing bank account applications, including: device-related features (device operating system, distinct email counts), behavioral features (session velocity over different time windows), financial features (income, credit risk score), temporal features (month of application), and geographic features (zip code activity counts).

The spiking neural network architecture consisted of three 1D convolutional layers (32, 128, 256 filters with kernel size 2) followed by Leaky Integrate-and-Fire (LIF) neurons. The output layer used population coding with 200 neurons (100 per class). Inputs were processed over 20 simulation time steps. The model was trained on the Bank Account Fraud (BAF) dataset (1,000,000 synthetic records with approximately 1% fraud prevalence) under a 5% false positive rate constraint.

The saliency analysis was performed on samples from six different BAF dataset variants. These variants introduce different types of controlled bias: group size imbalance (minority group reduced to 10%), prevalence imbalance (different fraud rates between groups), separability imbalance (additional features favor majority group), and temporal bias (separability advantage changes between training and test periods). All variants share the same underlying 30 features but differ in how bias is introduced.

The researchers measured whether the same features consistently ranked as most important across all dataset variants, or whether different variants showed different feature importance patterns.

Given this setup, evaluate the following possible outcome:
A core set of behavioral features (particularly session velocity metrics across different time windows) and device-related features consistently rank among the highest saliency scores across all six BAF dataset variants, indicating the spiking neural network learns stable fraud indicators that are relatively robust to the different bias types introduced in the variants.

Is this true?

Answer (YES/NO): NO